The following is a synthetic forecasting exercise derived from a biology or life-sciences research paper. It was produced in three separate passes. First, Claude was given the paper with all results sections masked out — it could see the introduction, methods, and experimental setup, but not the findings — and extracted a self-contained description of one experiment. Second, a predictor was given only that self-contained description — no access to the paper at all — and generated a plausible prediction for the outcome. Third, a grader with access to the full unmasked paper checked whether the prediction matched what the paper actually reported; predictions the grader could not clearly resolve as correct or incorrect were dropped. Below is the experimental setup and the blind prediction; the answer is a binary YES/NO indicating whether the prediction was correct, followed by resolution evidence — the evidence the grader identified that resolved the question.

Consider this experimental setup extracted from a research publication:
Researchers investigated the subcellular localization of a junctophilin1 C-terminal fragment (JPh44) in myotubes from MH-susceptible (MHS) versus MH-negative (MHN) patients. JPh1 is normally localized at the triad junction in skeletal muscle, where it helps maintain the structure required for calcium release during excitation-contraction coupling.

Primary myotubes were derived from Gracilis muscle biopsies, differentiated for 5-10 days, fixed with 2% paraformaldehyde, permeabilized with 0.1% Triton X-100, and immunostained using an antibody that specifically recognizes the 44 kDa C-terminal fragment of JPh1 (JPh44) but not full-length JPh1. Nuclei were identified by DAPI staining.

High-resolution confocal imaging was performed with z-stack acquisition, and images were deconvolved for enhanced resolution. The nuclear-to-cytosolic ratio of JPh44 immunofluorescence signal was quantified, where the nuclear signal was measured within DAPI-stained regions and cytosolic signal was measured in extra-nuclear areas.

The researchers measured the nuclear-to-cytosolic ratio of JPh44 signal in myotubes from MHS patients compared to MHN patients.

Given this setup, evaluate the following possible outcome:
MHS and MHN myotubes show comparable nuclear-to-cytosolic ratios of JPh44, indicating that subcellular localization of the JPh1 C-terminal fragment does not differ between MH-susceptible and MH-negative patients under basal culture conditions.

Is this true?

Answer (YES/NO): NO